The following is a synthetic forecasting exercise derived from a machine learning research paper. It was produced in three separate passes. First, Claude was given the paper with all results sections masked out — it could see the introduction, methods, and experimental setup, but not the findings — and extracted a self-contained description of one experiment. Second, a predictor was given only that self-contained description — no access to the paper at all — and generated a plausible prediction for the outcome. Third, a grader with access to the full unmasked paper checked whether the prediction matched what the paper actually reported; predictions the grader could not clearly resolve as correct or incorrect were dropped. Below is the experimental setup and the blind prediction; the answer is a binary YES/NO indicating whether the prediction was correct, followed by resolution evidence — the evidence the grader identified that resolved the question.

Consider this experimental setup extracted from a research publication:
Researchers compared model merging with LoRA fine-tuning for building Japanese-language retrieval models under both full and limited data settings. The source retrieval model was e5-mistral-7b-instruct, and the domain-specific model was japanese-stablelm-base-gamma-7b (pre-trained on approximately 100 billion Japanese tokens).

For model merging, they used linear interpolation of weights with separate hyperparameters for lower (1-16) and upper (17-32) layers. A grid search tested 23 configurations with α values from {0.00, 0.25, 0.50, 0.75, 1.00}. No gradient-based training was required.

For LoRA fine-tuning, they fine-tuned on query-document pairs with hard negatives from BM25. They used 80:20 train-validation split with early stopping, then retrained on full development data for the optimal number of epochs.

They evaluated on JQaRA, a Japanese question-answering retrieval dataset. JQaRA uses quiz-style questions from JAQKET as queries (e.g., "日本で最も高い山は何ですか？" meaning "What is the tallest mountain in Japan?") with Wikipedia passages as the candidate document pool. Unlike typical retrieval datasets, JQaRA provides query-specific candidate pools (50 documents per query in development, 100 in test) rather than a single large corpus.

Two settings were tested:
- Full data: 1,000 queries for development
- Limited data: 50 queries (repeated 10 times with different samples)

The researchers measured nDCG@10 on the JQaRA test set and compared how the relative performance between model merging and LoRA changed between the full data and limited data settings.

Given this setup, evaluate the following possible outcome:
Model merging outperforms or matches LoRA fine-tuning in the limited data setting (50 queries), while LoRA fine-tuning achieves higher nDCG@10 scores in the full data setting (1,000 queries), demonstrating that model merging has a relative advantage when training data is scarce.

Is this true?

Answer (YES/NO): NO